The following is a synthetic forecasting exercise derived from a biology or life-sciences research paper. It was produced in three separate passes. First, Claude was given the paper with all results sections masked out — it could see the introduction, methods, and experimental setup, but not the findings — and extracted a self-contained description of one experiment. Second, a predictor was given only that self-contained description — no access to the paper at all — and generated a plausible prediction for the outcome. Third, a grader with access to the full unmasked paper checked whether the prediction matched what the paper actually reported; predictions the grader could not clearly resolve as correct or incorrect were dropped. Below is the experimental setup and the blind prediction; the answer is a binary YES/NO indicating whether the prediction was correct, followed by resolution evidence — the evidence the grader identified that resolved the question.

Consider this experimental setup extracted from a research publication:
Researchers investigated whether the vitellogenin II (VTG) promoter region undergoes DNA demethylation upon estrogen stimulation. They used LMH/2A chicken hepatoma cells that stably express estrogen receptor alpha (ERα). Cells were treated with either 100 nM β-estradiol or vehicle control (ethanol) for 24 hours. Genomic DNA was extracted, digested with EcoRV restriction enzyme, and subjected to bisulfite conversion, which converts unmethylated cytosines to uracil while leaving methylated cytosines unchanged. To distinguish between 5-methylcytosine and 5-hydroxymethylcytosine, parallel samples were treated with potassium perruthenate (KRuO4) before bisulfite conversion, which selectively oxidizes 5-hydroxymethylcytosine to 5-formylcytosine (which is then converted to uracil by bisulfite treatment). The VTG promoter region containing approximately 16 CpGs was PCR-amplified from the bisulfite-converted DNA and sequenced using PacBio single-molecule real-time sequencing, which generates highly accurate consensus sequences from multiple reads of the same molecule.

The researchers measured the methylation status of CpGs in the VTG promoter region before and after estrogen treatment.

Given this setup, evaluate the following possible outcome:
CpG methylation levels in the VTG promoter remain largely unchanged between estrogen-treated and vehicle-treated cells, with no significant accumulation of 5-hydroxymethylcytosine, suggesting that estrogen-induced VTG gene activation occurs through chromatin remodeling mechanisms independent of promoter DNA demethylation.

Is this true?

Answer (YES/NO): NO